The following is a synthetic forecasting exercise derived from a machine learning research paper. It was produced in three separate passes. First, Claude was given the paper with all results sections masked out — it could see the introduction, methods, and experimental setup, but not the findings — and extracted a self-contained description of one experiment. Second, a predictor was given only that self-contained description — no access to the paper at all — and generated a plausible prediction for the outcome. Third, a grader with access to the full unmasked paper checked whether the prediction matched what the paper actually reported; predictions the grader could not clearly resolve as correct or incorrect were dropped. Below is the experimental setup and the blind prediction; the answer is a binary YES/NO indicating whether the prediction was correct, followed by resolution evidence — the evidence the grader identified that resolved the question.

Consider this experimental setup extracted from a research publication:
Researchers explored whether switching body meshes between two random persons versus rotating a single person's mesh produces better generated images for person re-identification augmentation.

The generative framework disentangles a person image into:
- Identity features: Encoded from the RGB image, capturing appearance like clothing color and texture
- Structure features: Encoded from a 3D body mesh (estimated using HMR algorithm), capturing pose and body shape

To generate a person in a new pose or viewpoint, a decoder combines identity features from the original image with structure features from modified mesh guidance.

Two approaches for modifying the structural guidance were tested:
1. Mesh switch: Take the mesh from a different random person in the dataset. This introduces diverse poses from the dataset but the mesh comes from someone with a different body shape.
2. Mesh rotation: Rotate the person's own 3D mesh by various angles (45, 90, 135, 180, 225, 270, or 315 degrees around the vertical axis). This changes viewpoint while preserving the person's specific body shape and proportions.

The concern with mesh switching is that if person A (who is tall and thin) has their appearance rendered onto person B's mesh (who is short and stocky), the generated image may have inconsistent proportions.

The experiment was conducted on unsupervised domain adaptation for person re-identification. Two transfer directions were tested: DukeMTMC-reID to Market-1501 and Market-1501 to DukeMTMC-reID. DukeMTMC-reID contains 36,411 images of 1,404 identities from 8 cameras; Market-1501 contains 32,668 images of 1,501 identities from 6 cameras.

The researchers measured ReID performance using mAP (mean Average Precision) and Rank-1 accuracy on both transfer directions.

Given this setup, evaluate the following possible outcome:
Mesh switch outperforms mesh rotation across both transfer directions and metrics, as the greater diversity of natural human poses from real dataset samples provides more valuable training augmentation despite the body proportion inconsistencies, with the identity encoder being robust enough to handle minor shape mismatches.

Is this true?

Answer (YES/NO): NO